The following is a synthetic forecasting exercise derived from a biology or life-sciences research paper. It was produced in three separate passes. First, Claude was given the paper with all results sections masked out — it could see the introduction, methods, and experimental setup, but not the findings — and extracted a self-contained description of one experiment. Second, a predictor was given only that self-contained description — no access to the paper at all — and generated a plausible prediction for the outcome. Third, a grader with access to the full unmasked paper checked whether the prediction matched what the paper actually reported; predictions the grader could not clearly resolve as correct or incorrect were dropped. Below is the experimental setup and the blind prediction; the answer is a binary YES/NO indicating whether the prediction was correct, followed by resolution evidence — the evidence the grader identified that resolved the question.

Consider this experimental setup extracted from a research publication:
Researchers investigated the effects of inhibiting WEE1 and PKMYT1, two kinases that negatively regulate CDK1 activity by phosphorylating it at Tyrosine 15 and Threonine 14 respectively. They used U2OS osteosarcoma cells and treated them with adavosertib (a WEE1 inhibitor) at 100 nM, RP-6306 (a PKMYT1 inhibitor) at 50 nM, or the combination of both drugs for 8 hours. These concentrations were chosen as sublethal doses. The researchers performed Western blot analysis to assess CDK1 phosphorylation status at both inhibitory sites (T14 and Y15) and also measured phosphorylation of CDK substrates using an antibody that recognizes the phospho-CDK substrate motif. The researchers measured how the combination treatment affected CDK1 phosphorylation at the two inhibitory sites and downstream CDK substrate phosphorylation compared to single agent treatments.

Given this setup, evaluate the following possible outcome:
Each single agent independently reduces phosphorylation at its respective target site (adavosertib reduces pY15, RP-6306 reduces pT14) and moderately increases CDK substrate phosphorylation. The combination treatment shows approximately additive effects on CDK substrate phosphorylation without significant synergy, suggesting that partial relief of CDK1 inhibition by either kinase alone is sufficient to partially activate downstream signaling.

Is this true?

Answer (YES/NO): NO